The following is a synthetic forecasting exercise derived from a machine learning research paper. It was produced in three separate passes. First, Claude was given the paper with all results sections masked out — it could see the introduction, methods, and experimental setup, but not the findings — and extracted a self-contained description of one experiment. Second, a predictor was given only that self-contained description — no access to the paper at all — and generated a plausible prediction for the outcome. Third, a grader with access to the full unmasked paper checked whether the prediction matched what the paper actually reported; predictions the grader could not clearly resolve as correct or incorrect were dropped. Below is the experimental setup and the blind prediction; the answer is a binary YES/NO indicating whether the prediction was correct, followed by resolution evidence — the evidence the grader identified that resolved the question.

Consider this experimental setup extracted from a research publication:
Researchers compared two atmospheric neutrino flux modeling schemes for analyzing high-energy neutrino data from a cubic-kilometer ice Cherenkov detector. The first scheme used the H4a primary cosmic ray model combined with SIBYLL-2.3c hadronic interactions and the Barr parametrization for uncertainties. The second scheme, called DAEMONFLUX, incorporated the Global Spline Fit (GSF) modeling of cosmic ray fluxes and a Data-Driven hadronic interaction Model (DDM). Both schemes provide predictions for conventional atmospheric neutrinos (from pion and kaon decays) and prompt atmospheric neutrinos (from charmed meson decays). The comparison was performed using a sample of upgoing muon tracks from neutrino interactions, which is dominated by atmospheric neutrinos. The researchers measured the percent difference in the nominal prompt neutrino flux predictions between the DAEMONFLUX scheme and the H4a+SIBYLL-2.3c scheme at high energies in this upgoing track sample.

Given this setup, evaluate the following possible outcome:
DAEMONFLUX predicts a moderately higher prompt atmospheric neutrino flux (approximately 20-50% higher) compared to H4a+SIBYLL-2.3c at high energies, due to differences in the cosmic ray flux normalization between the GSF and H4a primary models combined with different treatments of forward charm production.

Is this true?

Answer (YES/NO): NO